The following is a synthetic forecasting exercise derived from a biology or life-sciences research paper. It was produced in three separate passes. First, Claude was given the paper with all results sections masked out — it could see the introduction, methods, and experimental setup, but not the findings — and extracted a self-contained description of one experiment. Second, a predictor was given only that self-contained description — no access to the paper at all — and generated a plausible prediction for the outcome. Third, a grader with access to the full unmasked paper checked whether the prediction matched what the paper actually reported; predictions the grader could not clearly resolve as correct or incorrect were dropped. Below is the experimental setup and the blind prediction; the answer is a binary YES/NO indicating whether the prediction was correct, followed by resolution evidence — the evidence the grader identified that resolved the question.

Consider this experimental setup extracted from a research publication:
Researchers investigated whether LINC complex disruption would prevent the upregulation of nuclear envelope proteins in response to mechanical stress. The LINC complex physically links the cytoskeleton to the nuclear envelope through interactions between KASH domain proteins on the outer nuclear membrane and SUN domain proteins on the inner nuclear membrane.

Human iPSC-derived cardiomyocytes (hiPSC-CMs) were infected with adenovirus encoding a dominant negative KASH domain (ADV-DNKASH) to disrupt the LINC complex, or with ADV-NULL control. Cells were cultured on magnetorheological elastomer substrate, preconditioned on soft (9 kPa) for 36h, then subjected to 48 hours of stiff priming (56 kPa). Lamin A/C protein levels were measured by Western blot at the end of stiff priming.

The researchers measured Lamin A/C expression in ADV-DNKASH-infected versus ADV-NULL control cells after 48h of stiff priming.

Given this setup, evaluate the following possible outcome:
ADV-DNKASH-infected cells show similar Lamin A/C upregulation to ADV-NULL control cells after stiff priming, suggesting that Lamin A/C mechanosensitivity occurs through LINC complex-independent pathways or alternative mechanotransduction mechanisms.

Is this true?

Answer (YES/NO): NO